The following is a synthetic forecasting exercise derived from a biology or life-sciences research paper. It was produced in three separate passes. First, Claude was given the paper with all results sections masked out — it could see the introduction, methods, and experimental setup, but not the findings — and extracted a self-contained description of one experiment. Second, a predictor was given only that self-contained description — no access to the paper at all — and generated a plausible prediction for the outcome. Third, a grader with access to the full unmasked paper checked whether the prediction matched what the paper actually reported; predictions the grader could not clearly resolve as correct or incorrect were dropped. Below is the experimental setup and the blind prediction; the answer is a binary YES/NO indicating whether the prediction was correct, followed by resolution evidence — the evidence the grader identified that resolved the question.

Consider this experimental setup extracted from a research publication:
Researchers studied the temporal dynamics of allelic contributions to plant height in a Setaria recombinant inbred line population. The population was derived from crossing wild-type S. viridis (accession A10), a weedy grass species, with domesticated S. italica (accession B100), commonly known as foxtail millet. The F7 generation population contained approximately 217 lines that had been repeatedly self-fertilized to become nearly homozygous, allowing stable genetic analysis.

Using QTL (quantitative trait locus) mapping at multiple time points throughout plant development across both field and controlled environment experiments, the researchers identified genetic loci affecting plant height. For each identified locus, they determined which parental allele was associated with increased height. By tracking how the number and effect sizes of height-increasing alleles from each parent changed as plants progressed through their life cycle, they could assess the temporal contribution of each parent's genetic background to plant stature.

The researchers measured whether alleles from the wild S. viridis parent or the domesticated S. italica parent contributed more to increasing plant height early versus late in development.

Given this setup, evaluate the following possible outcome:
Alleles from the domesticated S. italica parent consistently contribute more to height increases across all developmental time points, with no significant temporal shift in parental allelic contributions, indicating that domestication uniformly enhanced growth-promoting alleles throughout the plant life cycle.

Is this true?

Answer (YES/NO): NO